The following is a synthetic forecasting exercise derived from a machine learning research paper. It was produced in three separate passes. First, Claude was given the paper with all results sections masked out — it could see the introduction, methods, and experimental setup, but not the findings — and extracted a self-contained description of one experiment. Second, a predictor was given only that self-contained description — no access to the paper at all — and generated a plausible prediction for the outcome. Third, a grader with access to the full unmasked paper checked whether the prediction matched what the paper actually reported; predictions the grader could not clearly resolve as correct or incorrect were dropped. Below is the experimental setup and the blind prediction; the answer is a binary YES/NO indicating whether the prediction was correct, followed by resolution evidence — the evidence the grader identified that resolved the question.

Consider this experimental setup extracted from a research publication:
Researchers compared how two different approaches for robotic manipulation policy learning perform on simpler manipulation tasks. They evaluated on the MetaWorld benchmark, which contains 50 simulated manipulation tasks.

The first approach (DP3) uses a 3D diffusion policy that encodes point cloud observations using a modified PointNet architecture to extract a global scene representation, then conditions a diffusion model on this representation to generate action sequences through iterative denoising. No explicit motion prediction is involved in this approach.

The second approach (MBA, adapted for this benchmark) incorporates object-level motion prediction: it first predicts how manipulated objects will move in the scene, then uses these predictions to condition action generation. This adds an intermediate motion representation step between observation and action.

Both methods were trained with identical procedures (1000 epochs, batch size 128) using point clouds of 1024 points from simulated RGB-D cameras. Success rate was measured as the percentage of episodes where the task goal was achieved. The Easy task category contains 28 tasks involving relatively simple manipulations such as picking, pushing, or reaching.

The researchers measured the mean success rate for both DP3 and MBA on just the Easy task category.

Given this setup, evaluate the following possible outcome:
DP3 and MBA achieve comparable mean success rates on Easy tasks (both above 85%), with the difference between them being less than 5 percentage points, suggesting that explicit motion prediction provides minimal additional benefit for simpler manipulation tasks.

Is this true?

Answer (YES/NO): NO